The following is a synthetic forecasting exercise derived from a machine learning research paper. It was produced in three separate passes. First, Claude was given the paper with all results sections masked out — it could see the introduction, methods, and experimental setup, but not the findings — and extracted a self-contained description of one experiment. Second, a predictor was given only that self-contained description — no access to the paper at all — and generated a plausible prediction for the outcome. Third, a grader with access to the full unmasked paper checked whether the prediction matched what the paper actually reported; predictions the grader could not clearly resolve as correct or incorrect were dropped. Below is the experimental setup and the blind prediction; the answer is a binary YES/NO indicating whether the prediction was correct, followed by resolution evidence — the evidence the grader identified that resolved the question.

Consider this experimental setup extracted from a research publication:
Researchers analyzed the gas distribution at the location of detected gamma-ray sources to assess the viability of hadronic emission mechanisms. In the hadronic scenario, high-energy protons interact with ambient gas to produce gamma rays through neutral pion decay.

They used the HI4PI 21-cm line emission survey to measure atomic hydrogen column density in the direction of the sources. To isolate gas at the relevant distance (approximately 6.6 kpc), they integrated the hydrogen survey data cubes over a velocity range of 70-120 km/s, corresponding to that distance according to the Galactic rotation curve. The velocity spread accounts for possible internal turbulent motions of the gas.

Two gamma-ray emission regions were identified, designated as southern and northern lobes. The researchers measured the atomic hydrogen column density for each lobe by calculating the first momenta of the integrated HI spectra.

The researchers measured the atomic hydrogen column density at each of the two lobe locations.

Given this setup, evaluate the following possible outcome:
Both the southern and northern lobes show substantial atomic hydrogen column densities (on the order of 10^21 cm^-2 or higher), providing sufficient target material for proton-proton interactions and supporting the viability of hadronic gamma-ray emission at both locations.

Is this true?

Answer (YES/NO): NO